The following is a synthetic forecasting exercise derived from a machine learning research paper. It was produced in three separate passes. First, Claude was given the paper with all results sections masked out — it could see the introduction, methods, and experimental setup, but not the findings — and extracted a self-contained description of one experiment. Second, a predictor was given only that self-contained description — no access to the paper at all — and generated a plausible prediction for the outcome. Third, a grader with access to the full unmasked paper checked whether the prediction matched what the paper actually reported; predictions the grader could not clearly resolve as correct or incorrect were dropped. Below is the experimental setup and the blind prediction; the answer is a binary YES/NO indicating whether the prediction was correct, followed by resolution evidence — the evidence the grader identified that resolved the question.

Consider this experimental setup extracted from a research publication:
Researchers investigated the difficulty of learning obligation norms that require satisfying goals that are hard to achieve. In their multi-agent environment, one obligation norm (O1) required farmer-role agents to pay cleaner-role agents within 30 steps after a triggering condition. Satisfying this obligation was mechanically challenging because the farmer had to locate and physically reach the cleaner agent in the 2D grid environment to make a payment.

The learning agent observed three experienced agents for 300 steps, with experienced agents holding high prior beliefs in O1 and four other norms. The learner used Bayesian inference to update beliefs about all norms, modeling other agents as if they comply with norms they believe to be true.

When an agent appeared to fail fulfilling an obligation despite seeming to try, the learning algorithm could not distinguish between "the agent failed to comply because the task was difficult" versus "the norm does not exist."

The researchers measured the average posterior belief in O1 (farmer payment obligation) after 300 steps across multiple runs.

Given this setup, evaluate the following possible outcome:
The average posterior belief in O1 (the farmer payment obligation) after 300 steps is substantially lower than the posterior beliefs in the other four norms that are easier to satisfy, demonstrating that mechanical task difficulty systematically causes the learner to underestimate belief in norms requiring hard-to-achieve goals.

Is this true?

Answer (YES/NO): YES